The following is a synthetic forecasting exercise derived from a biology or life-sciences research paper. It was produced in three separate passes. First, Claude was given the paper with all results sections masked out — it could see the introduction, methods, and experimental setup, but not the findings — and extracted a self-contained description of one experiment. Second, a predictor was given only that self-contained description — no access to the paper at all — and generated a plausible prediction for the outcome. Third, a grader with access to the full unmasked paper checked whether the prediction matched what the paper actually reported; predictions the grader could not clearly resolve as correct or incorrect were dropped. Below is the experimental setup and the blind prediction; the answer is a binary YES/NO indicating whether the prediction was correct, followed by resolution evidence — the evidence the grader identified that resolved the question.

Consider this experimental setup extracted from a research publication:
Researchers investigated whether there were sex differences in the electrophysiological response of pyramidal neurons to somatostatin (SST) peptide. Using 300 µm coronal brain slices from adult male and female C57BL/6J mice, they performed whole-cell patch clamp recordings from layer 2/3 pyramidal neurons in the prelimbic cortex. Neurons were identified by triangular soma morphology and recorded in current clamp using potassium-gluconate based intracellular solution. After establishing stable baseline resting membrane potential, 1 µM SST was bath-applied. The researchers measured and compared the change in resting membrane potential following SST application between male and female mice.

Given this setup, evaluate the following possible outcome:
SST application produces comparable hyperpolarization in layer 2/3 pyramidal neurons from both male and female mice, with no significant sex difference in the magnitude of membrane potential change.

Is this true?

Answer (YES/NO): YES